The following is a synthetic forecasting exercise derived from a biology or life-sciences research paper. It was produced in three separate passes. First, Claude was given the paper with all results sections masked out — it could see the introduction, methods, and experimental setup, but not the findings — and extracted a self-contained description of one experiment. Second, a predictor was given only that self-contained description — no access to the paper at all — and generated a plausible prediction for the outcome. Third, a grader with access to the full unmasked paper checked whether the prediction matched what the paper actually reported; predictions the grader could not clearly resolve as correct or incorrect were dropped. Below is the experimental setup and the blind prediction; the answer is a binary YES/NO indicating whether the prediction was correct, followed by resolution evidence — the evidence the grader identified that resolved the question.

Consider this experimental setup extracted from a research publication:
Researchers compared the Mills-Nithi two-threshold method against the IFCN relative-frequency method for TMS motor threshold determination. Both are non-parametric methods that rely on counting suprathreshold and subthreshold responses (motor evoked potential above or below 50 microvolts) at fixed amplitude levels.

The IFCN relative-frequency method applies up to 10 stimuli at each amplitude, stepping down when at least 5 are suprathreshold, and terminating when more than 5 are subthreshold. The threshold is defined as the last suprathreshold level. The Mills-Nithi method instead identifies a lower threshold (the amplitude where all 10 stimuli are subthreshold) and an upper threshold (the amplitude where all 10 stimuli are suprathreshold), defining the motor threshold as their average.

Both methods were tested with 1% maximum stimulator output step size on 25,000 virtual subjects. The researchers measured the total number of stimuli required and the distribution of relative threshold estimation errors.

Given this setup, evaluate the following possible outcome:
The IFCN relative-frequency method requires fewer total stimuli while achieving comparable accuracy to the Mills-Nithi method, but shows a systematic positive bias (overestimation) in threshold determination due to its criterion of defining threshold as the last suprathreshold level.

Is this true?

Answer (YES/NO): NO